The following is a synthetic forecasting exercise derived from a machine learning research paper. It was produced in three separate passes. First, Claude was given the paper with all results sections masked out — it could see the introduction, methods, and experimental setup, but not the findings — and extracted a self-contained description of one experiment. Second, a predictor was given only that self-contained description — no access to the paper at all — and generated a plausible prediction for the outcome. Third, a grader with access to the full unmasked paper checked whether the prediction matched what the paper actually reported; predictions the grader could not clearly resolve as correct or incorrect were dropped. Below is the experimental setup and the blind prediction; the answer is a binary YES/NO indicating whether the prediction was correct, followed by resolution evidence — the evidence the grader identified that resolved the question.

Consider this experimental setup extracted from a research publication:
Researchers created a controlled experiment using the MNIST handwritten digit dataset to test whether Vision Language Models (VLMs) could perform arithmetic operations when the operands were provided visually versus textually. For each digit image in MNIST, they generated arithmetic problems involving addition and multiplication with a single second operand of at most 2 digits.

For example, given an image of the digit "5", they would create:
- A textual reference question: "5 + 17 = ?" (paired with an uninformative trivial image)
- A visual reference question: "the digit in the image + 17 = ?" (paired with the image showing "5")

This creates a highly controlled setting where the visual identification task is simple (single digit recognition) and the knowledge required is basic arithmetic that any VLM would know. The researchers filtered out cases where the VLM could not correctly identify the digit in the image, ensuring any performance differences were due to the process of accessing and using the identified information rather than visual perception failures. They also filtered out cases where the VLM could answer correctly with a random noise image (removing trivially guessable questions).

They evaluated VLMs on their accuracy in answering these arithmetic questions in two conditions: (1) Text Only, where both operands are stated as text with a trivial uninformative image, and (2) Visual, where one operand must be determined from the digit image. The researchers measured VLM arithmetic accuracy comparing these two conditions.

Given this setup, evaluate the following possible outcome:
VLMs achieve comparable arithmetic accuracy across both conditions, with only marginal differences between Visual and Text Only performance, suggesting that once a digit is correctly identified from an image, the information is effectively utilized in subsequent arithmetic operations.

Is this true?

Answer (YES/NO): NO